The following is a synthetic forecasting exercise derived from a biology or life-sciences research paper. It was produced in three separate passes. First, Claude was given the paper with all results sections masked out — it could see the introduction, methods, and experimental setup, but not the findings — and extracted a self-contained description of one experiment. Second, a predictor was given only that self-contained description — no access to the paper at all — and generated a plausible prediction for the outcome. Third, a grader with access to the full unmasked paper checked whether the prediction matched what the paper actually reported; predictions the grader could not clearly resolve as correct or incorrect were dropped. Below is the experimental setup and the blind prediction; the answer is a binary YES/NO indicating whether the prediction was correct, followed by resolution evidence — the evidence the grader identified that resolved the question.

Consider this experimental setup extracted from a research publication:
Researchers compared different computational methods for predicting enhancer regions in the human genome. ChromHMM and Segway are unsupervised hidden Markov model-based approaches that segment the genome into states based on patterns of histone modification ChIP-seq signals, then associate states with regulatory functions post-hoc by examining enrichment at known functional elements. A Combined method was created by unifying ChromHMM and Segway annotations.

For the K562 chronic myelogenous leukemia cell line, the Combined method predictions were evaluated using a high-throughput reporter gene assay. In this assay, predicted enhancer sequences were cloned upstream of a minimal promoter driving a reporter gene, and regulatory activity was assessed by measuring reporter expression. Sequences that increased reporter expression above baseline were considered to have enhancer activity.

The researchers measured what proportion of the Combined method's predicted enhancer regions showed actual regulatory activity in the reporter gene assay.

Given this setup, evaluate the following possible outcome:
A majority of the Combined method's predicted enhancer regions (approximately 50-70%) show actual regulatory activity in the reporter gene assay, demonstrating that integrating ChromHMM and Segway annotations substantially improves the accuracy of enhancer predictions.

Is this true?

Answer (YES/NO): NO